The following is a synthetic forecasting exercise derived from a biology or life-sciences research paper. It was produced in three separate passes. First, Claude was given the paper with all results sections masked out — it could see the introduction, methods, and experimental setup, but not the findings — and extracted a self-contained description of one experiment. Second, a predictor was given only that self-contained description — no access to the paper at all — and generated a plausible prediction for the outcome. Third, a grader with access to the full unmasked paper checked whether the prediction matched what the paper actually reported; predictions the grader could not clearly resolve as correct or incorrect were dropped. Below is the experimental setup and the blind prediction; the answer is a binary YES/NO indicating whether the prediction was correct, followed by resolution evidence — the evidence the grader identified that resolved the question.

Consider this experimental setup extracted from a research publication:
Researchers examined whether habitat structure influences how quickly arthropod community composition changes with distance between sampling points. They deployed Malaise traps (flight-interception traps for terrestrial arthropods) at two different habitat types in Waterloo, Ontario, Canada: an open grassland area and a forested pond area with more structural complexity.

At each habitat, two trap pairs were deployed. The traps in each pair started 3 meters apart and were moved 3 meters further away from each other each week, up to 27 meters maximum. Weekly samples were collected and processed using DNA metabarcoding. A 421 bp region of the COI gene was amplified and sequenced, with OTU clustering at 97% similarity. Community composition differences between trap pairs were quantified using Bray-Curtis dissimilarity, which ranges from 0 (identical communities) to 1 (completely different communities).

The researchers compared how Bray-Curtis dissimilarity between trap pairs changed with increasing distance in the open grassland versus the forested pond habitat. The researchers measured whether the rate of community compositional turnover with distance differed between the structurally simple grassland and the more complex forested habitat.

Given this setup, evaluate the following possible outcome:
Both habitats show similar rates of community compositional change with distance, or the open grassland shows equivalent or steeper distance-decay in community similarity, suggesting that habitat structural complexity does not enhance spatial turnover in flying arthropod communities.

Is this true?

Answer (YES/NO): YES